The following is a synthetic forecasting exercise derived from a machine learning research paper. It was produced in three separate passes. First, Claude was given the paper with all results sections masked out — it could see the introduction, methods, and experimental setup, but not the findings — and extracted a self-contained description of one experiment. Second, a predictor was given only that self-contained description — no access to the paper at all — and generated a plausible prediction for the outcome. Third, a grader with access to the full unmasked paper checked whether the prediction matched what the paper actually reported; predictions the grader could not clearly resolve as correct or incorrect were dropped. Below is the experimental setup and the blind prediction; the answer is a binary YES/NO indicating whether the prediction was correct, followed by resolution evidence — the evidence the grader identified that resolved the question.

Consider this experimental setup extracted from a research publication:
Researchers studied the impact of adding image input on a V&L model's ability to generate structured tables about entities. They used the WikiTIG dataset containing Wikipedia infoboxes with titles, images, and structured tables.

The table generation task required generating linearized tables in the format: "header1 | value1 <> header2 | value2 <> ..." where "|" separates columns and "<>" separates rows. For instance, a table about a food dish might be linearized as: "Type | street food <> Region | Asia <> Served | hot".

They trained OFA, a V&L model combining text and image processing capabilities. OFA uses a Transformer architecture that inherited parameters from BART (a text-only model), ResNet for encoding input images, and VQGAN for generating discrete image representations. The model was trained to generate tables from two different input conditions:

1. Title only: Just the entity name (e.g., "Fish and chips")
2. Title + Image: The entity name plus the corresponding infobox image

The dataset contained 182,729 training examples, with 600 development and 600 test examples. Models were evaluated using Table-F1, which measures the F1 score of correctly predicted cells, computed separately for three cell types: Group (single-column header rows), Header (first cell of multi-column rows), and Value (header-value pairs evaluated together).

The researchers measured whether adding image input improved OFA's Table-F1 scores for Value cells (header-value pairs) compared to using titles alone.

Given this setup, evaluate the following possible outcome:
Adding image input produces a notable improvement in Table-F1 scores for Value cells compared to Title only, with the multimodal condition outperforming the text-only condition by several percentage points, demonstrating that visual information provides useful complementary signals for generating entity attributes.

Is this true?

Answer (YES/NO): NO